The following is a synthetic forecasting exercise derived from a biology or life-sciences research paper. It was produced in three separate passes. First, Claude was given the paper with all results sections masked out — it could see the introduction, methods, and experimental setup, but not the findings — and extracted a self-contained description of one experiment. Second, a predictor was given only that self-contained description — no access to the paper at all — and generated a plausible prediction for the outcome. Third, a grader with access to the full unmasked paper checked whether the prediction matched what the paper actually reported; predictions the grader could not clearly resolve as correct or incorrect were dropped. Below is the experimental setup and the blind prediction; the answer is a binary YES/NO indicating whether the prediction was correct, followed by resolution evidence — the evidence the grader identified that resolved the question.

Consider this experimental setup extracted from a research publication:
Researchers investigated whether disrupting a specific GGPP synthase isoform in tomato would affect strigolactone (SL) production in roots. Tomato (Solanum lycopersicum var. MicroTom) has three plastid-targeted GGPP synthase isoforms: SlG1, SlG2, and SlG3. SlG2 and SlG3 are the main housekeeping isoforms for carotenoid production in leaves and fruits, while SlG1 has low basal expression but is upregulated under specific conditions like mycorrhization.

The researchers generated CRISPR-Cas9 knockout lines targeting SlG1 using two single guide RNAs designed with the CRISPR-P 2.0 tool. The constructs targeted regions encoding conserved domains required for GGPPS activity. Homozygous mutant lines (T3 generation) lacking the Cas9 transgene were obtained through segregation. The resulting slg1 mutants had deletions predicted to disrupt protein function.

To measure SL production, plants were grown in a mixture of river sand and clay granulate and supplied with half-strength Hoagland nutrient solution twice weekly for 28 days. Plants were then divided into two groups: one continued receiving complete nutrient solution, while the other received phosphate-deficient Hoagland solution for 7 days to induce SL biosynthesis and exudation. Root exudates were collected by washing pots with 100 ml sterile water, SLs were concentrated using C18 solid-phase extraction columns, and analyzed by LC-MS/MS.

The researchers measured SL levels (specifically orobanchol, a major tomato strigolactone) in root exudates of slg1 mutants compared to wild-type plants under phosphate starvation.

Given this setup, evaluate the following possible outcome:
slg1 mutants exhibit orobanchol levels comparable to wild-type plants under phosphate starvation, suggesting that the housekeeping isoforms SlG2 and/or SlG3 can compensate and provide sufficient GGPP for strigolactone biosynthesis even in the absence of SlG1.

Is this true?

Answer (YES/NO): NO